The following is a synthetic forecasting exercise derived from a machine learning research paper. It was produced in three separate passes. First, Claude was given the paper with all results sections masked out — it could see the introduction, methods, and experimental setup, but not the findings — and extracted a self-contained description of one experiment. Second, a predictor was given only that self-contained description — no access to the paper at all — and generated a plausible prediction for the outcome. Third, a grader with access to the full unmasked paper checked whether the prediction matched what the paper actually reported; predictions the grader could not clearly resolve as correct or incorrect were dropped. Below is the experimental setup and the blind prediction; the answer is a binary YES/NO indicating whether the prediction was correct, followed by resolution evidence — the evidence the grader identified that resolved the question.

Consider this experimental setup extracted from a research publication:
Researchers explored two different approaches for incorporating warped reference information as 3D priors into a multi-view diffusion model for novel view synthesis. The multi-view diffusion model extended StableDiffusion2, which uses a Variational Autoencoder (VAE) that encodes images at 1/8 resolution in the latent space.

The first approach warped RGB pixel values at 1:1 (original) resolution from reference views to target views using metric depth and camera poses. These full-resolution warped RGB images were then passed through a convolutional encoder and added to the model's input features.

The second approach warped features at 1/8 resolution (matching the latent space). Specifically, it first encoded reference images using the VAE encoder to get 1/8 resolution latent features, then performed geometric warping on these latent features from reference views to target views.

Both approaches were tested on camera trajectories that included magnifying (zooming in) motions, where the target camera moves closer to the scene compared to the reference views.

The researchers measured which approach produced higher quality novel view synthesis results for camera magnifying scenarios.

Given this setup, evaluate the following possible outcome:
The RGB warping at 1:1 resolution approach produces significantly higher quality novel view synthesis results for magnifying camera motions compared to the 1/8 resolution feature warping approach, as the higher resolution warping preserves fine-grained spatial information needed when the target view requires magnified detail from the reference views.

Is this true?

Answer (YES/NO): NO